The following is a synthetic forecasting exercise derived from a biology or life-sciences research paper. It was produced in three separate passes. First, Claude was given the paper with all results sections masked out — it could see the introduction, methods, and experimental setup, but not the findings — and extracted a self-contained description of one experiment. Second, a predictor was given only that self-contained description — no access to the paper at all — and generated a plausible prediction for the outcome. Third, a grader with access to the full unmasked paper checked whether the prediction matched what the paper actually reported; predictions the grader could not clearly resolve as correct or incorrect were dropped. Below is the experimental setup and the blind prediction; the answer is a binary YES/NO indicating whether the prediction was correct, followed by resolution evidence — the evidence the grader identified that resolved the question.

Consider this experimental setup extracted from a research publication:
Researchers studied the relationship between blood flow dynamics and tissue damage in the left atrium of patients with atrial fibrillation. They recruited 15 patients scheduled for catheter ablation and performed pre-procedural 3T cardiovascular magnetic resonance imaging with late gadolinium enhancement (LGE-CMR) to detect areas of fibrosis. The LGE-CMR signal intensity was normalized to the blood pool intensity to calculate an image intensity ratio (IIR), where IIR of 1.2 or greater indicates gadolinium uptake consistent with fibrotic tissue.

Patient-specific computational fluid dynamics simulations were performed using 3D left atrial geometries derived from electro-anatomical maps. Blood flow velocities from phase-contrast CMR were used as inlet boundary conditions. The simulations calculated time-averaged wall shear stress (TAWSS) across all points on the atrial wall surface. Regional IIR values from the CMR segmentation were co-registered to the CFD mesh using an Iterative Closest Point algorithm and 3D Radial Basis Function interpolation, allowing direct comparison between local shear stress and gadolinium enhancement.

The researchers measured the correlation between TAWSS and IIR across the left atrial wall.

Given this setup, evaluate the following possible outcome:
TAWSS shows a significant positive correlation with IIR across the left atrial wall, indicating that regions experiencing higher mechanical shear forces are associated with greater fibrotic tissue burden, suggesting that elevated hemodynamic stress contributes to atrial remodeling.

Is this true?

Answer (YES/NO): YES